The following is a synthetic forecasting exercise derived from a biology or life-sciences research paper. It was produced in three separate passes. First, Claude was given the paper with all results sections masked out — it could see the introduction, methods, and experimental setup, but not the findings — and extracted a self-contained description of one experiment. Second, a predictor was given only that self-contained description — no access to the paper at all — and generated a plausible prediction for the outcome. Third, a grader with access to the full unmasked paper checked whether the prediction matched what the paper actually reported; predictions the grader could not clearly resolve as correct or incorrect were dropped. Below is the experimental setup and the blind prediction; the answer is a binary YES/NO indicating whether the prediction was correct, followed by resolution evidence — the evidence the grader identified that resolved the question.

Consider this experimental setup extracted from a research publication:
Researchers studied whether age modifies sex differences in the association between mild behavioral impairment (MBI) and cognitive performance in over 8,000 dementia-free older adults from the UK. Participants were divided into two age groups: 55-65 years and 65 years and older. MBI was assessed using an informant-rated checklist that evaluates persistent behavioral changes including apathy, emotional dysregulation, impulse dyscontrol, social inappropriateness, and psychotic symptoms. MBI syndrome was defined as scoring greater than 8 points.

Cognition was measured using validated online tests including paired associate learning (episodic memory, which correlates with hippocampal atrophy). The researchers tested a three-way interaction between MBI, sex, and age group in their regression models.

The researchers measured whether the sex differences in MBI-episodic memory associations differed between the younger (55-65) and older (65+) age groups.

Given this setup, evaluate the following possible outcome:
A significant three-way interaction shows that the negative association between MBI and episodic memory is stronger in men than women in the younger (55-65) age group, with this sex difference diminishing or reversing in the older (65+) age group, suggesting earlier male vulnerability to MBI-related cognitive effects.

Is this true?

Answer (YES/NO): NO